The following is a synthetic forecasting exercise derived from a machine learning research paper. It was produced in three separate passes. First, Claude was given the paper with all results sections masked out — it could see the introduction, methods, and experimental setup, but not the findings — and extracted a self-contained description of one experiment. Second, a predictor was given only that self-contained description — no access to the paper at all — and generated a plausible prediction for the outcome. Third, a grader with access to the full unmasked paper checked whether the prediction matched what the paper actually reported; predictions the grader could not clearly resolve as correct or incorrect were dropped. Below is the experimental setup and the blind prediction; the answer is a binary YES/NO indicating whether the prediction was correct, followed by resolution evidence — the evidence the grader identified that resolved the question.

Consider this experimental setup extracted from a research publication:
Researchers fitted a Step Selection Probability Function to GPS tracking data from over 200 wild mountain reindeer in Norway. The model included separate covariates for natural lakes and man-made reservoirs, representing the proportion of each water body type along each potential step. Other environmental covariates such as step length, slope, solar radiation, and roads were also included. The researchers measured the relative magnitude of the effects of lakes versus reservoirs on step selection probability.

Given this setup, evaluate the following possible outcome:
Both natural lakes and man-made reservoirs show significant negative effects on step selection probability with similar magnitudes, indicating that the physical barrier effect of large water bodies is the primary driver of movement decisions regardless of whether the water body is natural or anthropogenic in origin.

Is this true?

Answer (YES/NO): NO